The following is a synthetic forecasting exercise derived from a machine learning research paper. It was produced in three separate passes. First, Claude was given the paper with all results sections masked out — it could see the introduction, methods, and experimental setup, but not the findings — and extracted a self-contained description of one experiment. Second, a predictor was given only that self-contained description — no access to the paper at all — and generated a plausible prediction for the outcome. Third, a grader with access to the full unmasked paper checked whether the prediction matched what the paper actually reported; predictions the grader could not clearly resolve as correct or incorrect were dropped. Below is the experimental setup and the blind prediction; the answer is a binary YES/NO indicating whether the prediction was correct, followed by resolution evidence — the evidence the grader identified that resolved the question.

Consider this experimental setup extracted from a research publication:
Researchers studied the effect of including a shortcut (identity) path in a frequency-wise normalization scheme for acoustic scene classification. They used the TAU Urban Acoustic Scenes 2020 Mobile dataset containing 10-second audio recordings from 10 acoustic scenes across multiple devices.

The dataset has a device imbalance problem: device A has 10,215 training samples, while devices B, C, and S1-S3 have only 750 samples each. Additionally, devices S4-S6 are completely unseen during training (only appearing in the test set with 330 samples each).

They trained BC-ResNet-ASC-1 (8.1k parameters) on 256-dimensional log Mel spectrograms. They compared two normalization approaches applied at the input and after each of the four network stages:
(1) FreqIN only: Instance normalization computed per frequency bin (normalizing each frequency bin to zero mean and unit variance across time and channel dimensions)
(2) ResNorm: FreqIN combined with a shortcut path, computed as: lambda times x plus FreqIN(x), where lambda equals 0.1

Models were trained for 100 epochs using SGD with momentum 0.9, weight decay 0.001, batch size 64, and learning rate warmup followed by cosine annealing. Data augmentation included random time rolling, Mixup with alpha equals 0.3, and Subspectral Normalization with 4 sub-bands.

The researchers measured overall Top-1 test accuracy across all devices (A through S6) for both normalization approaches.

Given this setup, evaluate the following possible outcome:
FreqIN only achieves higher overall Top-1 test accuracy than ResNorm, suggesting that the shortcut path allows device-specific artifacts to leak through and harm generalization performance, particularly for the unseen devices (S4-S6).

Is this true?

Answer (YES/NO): NO